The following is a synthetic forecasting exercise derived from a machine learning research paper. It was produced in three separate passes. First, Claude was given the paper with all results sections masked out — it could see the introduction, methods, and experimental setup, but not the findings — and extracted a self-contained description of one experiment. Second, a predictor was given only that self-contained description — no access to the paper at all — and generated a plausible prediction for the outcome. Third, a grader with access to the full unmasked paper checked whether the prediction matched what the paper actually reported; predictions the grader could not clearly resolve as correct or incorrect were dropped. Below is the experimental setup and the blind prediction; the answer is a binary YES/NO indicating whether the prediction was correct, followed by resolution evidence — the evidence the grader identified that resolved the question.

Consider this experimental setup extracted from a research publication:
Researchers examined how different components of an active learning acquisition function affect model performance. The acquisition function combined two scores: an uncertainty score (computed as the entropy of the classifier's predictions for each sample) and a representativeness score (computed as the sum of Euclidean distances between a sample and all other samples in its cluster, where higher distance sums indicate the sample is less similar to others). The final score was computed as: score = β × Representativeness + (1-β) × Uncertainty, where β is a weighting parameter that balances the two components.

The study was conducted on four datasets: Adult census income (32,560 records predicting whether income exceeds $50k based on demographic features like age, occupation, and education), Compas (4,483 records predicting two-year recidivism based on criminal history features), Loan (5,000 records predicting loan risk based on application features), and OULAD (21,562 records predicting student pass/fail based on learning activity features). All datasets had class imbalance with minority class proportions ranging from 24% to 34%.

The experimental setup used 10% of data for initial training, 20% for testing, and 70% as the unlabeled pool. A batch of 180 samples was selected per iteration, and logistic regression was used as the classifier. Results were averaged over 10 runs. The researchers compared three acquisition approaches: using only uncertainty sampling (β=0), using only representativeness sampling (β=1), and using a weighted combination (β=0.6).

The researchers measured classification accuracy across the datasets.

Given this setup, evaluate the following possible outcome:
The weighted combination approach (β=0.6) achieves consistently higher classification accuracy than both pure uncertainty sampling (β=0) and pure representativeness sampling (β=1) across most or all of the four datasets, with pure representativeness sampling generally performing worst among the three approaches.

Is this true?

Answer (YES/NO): NO